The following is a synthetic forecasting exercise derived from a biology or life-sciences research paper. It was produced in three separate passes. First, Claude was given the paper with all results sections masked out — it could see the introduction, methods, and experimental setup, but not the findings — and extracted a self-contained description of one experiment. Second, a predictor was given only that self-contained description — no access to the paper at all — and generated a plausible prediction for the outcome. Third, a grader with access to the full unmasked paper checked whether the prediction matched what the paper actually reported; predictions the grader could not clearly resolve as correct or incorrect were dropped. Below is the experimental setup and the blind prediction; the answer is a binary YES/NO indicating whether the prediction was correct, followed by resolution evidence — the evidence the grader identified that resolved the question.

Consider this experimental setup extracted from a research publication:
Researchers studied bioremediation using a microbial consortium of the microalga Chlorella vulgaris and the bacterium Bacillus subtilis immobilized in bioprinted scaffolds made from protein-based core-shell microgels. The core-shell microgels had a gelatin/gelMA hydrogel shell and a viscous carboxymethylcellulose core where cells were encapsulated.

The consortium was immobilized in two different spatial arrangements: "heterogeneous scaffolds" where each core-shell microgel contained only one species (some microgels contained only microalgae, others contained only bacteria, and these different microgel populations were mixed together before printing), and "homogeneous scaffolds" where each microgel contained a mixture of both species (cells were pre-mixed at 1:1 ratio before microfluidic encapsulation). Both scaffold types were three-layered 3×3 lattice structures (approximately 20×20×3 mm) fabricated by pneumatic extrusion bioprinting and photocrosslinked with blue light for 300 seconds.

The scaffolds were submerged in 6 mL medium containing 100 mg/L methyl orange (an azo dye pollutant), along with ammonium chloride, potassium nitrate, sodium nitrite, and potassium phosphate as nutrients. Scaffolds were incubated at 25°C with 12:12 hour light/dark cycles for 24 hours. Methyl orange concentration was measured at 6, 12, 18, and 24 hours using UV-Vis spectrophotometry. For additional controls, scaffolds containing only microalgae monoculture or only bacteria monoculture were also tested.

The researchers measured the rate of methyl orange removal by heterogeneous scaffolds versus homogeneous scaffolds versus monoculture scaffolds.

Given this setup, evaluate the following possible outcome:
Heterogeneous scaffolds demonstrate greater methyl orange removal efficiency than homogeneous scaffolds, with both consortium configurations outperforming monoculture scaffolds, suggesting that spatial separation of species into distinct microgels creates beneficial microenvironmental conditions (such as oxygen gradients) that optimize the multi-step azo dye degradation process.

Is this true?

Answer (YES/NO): YES